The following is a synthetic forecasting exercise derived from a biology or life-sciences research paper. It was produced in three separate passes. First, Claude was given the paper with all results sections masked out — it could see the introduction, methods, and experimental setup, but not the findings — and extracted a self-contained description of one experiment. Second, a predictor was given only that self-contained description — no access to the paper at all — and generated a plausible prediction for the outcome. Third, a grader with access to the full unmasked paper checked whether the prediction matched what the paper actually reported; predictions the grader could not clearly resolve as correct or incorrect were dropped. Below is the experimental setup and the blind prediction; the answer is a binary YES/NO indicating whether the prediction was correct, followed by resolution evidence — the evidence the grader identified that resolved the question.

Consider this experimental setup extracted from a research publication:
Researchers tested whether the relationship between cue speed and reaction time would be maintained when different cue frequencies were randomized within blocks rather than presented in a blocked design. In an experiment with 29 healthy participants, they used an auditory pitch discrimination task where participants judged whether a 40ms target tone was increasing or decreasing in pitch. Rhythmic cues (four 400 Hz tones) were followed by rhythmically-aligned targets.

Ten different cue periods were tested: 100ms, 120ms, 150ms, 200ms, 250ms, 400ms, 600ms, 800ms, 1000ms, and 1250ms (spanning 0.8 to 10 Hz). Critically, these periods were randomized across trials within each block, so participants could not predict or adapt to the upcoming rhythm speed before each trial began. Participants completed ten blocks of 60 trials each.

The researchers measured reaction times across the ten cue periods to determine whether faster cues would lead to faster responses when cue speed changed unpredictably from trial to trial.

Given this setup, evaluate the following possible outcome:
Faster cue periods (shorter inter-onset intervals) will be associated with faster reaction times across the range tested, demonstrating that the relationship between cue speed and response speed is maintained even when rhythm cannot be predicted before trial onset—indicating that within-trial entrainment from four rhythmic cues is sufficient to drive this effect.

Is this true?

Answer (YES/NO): YES